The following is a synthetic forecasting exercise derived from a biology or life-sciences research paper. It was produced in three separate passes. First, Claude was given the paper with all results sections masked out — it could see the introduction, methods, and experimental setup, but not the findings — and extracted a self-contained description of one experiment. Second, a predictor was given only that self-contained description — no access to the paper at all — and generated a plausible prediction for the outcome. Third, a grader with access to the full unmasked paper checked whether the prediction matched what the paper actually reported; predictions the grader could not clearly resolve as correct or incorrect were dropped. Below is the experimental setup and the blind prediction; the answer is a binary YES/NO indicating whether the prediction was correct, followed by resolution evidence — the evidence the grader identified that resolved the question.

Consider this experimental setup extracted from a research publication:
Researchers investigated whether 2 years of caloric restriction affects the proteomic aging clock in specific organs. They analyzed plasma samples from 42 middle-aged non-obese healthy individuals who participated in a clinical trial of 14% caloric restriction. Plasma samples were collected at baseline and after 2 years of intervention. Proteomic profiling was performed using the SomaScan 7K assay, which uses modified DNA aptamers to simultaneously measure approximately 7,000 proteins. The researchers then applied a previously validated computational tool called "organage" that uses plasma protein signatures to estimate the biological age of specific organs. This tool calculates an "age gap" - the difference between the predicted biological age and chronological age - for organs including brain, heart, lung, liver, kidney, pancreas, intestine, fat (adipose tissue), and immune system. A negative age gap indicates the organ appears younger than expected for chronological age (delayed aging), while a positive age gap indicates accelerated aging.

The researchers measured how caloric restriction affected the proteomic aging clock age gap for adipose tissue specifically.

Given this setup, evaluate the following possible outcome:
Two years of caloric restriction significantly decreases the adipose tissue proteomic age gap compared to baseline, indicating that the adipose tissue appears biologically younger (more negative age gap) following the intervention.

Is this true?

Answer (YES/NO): YES